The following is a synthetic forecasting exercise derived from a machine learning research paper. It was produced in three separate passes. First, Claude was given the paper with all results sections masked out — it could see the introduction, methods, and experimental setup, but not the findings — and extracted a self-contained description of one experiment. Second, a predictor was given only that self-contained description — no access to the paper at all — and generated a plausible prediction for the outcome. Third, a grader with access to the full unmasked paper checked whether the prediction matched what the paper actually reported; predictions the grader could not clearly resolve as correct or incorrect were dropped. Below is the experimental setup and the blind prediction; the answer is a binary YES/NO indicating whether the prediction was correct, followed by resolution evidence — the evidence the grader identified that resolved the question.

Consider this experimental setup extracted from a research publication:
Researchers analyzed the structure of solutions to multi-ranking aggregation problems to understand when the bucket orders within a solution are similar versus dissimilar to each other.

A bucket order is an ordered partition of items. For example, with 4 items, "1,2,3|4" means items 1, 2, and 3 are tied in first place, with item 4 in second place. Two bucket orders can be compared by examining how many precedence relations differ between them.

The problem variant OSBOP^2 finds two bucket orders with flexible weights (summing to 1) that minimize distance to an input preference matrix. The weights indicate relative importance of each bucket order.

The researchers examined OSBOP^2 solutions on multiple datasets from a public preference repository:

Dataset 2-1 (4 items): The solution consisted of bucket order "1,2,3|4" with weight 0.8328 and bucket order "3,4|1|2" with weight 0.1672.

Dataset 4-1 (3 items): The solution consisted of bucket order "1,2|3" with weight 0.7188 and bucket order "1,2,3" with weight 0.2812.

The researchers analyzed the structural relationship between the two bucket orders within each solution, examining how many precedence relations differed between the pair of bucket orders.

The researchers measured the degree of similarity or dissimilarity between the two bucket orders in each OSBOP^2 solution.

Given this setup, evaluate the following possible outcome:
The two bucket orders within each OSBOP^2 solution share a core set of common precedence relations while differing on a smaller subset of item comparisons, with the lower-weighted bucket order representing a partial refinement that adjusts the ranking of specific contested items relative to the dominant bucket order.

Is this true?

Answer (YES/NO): NO